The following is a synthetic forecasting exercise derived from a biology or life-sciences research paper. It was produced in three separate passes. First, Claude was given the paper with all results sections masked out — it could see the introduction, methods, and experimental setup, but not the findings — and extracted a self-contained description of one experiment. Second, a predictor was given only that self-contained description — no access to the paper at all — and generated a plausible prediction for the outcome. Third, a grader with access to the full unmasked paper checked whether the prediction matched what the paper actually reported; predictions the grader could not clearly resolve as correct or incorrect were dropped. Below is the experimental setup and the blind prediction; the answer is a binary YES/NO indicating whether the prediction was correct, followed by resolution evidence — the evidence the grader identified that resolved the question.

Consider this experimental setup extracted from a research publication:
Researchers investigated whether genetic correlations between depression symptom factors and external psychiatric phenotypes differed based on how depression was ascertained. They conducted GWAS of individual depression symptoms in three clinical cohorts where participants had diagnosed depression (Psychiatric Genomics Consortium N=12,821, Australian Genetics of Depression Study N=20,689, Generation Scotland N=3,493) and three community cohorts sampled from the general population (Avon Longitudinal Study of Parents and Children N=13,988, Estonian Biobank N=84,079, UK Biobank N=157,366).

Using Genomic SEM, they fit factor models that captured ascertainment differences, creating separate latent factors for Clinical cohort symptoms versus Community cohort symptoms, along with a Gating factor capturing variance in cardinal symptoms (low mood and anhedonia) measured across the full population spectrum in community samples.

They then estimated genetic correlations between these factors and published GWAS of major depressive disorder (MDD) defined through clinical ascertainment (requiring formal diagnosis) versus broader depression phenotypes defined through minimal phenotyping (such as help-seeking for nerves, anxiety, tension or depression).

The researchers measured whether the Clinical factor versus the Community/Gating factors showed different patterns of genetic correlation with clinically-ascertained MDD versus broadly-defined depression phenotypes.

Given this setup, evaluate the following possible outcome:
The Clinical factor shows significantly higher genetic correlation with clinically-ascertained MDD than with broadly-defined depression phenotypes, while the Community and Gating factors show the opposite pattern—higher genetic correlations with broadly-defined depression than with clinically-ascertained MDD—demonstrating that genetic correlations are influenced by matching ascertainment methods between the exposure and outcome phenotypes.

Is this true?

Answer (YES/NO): NO